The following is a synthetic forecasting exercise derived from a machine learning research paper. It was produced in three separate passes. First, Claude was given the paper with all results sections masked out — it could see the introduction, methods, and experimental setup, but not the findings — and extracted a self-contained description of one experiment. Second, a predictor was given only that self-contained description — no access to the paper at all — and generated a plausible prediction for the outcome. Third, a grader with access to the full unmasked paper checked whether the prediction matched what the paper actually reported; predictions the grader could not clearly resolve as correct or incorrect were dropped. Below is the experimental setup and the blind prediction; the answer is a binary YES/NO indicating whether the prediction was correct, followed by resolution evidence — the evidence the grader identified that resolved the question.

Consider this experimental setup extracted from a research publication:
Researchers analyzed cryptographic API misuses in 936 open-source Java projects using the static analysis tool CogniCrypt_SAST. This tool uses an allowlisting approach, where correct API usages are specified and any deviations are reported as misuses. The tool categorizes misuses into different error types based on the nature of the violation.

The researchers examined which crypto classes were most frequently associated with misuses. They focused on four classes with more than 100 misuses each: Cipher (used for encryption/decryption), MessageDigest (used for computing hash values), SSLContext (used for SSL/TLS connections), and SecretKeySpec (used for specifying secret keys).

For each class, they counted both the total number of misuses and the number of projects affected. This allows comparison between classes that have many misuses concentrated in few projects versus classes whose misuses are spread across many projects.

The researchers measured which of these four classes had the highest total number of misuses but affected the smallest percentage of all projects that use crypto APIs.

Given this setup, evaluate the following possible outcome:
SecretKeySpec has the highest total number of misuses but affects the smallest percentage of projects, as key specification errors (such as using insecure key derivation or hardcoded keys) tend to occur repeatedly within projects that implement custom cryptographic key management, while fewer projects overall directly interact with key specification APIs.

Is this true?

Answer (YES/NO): NO